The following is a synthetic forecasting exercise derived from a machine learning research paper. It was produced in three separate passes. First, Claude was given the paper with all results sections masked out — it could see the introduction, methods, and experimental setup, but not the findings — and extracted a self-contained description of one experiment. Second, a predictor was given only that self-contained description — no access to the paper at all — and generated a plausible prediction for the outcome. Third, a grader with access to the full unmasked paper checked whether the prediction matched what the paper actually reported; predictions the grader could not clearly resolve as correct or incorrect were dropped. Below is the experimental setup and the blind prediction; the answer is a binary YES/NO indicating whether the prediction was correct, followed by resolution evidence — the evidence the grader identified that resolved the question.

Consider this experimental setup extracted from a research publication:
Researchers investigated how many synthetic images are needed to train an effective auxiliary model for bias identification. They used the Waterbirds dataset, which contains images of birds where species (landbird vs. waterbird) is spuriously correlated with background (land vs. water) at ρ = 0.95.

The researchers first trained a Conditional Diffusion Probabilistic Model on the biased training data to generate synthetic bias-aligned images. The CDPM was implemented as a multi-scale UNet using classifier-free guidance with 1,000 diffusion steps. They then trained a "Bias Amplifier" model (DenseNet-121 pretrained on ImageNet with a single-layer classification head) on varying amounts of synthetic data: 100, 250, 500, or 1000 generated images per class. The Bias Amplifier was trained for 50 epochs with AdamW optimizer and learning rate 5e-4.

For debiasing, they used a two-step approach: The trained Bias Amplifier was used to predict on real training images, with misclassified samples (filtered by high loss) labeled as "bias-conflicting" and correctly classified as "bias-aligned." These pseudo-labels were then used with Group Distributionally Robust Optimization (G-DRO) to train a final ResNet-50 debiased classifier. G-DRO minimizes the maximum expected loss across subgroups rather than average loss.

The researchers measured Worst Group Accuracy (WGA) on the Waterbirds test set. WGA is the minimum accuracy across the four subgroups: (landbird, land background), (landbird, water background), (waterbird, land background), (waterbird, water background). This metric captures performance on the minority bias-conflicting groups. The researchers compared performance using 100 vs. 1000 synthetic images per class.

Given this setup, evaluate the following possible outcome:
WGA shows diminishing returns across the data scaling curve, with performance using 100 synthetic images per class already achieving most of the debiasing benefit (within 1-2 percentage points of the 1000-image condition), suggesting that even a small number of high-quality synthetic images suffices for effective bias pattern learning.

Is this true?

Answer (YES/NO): YES